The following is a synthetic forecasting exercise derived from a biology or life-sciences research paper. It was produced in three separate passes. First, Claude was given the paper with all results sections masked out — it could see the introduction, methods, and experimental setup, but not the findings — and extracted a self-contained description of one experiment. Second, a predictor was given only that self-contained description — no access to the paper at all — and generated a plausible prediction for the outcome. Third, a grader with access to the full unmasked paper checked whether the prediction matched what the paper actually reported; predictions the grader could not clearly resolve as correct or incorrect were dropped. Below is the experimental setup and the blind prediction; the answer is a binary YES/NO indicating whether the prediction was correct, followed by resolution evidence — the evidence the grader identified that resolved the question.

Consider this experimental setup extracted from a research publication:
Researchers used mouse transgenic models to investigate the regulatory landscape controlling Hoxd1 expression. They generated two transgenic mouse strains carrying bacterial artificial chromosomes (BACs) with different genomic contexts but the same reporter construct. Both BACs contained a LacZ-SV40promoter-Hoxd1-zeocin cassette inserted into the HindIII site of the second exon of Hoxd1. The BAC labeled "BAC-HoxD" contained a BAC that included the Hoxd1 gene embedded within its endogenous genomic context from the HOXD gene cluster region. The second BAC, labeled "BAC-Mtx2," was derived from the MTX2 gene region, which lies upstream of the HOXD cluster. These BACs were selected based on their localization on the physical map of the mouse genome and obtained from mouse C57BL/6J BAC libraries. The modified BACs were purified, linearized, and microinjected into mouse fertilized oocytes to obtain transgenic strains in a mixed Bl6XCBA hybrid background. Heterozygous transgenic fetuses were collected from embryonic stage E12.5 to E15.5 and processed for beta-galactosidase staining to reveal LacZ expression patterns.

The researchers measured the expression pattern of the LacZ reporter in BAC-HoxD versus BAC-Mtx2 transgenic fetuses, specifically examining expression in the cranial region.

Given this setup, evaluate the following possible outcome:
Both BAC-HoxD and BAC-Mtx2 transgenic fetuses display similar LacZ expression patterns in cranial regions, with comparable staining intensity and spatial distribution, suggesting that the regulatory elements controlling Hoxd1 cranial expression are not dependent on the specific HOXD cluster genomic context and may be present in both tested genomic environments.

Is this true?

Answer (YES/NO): NO